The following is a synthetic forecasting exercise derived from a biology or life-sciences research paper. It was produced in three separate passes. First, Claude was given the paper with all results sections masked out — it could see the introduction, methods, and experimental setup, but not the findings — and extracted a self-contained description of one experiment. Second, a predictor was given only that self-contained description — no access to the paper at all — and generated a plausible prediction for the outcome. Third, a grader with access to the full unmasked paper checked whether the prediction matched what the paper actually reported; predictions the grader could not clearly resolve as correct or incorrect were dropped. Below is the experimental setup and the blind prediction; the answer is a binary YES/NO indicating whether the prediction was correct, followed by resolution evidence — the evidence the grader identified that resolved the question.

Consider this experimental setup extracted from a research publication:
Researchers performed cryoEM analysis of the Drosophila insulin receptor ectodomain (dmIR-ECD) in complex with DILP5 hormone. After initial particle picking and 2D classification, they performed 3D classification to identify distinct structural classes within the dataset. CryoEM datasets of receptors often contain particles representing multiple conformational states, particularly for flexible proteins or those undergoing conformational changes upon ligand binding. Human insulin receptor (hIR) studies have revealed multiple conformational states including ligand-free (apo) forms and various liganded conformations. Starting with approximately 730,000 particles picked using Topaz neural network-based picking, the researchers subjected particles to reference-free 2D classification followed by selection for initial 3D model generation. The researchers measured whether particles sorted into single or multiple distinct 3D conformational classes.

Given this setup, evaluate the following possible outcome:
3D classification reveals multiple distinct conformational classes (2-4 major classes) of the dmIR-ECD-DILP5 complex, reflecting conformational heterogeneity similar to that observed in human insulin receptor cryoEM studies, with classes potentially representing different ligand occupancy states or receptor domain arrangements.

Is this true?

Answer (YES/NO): NO